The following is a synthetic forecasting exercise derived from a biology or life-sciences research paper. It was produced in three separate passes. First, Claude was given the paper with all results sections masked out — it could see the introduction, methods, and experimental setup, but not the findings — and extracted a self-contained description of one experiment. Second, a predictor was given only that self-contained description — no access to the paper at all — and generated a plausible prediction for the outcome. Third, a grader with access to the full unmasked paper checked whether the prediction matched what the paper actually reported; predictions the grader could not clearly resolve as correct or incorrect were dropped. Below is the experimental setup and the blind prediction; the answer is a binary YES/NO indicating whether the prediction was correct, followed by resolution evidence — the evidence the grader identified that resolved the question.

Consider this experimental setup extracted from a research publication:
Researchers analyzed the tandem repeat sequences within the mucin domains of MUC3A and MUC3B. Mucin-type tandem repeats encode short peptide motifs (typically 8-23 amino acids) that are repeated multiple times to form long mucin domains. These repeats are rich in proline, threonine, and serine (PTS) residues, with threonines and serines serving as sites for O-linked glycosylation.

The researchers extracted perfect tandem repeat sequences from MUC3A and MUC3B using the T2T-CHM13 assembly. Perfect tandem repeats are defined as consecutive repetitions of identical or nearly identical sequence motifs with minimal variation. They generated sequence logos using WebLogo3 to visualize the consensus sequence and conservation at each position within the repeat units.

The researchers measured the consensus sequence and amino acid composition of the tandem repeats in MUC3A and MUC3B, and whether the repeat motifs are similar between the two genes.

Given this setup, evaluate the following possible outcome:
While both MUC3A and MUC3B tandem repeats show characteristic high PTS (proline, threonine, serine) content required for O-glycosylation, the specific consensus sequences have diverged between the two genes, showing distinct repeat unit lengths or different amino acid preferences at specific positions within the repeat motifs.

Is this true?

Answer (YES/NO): NO